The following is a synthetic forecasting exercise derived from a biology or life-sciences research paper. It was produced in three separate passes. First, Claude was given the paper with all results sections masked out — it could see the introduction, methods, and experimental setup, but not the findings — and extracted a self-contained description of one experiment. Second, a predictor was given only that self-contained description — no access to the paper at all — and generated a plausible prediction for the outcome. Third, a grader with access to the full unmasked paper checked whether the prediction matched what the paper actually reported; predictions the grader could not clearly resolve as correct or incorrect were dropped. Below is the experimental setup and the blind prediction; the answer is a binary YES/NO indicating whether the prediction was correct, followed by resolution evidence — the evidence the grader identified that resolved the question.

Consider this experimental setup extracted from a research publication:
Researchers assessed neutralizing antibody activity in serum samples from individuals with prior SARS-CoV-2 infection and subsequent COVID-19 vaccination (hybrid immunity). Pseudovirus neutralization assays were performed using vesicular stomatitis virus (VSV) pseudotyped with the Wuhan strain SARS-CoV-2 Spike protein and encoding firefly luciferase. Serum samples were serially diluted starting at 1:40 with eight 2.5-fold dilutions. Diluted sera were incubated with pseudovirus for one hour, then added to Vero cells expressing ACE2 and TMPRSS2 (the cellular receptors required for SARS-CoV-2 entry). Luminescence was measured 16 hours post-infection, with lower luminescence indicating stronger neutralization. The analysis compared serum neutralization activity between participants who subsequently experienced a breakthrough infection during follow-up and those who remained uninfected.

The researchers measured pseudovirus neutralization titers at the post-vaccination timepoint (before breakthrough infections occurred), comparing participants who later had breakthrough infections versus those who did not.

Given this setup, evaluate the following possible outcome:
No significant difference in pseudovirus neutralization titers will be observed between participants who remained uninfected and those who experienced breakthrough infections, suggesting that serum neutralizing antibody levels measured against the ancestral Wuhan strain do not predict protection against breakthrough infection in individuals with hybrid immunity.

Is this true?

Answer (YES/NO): NO